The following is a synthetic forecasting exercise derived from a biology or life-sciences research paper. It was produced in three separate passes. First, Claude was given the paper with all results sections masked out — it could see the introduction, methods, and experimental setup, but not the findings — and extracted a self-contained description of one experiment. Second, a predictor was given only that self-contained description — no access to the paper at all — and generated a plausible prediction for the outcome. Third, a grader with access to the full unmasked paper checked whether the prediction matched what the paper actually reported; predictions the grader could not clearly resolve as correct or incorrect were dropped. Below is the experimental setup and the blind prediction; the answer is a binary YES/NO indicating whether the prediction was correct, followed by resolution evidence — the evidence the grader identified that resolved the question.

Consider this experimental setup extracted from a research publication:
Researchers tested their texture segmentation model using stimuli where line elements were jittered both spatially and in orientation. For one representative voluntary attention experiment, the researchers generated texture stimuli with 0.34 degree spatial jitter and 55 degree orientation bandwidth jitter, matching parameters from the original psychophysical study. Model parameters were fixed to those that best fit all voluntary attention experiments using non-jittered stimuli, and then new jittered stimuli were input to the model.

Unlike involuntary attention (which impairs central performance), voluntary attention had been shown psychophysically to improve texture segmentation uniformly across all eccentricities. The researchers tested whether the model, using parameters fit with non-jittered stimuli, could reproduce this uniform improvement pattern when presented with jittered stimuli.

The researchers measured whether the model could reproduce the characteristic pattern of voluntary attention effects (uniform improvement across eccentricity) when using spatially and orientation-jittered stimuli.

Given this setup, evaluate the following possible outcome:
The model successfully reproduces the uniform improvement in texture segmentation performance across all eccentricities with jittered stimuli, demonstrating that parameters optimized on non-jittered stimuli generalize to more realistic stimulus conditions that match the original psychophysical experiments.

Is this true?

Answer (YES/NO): YES